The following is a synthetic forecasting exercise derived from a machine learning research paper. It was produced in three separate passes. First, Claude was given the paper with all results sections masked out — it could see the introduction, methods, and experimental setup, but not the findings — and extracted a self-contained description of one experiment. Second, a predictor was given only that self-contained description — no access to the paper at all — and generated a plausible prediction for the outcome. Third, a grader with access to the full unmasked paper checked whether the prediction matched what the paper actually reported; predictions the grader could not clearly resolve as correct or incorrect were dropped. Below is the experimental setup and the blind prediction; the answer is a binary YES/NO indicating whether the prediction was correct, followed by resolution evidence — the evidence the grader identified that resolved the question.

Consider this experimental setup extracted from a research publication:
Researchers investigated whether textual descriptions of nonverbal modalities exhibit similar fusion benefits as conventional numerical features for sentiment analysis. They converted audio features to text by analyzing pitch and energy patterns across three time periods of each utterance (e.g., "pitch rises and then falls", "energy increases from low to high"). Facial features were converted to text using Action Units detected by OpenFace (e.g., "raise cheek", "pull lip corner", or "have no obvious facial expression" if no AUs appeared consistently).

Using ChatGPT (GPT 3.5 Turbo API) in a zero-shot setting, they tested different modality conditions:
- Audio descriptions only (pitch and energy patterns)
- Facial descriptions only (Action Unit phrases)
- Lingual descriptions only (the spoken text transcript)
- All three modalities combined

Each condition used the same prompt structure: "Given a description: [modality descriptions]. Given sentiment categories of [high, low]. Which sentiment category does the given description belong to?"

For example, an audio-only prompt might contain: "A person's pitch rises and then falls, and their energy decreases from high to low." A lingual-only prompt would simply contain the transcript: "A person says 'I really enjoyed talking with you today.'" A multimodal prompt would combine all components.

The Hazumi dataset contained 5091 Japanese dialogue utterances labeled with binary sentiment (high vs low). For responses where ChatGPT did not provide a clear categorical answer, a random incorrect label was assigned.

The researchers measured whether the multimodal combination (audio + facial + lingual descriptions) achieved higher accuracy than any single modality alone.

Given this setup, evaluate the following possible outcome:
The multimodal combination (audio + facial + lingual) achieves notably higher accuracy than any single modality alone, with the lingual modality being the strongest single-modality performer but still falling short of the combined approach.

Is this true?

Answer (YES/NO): NO